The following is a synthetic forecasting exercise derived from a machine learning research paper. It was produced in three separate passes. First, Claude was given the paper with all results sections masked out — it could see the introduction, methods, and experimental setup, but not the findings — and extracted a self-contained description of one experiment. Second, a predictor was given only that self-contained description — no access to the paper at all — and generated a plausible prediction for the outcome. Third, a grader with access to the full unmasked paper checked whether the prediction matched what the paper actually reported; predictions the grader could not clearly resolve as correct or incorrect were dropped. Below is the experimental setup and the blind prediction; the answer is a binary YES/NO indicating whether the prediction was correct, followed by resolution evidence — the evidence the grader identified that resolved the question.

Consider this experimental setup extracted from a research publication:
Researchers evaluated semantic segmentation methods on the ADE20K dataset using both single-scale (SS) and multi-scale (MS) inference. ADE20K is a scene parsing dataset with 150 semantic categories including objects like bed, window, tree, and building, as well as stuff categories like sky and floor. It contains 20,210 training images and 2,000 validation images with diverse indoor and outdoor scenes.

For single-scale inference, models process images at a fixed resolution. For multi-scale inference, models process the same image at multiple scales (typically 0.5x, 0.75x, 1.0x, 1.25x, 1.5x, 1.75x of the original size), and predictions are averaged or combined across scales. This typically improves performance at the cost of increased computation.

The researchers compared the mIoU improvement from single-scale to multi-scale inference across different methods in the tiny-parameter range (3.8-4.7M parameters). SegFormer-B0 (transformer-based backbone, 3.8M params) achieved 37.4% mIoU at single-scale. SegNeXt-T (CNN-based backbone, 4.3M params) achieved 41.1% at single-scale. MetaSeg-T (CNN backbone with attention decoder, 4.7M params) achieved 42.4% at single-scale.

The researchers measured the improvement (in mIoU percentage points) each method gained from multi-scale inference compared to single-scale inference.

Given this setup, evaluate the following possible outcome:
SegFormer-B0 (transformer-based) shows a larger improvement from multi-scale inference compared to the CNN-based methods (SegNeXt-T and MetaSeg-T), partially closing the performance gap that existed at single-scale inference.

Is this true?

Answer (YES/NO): NO